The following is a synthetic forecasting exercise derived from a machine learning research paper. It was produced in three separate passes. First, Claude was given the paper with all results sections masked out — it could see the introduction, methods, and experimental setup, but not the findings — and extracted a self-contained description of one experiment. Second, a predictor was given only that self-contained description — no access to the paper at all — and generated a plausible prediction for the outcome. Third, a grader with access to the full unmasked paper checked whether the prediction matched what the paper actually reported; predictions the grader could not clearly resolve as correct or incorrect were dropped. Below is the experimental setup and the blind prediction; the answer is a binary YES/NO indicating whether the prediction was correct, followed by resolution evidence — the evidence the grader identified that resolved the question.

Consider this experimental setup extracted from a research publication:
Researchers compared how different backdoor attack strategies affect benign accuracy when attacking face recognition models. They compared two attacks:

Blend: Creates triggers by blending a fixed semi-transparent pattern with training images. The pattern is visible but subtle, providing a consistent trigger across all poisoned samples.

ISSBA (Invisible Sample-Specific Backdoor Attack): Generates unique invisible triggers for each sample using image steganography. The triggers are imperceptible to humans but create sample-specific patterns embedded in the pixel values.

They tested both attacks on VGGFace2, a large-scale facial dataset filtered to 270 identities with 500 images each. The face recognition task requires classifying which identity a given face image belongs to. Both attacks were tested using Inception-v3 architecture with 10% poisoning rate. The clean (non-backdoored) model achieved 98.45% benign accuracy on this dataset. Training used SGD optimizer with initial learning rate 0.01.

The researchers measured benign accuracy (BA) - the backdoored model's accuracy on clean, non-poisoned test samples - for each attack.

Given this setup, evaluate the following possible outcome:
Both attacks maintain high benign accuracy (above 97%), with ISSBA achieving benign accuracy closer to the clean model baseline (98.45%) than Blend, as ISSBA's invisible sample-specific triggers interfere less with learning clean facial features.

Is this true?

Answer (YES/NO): NO